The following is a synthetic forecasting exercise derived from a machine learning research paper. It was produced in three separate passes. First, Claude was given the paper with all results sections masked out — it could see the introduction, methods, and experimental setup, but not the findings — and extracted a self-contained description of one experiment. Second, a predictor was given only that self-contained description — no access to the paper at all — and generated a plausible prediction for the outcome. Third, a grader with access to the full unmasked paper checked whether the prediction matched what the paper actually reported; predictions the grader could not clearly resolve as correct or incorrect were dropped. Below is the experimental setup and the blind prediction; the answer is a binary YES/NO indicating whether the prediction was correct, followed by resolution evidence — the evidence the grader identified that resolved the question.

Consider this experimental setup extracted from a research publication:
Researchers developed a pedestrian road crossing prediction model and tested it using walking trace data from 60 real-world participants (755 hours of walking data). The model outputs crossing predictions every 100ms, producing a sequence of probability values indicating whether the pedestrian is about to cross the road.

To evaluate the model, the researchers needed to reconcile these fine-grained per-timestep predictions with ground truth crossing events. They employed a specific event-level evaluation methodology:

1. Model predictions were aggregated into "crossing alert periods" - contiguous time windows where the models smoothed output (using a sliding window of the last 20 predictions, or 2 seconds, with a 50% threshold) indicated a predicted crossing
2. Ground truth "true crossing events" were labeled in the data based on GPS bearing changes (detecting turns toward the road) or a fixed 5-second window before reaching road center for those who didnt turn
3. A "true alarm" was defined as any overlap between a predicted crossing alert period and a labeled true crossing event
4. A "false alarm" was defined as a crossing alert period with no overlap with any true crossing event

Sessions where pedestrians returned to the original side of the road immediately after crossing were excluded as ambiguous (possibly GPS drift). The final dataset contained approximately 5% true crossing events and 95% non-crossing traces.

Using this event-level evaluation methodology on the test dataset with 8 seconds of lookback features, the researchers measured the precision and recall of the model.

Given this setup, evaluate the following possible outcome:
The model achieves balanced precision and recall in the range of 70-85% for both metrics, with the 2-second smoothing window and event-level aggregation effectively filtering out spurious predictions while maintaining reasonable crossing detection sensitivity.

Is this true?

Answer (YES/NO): NO